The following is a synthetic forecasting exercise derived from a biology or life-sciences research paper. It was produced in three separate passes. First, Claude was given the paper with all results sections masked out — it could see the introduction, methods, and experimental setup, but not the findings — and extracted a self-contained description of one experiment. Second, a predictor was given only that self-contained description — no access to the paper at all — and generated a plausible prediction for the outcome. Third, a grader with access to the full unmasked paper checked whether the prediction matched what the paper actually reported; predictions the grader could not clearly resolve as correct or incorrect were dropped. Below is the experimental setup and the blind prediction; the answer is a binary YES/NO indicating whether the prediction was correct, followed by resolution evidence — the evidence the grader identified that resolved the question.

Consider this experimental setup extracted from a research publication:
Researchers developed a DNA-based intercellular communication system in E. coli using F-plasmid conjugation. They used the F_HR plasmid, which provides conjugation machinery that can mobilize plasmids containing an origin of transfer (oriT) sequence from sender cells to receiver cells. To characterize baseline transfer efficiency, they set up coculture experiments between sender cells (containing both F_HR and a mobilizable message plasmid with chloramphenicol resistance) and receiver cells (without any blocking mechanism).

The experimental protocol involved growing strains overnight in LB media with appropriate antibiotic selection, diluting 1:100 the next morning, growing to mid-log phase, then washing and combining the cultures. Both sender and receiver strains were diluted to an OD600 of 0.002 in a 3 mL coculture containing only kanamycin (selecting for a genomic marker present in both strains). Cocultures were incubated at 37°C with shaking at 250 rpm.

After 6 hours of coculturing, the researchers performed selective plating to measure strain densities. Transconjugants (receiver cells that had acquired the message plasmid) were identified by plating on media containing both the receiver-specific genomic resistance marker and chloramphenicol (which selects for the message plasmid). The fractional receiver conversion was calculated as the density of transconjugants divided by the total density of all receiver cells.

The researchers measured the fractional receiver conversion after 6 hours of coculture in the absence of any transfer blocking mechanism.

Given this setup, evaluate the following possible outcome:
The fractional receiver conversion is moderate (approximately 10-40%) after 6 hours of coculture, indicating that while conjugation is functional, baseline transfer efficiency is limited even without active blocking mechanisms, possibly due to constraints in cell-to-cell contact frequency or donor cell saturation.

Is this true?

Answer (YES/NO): NO